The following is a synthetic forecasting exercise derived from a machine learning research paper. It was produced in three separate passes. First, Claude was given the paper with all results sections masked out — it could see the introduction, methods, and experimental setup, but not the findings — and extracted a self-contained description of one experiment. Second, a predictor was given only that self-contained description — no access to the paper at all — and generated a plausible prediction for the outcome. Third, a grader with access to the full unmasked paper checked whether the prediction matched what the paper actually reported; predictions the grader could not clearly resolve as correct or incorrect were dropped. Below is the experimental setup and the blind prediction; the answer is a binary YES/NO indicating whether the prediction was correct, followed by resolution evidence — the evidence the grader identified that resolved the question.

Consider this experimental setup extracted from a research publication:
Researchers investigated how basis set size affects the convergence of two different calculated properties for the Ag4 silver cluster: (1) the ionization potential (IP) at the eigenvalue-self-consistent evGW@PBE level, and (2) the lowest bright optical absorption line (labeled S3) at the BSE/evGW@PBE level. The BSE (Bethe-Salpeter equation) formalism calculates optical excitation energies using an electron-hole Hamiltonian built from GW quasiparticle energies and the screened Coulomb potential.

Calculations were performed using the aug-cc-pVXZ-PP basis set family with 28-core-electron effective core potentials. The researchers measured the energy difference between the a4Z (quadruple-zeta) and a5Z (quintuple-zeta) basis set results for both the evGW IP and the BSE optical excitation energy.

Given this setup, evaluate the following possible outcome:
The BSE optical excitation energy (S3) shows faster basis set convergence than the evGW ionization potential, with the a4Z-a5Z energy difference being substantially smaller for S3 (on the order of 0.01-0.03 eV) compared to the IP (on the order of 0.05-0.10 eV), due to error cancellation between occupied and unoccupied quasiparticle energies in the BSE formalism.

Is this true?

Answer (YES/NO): NO